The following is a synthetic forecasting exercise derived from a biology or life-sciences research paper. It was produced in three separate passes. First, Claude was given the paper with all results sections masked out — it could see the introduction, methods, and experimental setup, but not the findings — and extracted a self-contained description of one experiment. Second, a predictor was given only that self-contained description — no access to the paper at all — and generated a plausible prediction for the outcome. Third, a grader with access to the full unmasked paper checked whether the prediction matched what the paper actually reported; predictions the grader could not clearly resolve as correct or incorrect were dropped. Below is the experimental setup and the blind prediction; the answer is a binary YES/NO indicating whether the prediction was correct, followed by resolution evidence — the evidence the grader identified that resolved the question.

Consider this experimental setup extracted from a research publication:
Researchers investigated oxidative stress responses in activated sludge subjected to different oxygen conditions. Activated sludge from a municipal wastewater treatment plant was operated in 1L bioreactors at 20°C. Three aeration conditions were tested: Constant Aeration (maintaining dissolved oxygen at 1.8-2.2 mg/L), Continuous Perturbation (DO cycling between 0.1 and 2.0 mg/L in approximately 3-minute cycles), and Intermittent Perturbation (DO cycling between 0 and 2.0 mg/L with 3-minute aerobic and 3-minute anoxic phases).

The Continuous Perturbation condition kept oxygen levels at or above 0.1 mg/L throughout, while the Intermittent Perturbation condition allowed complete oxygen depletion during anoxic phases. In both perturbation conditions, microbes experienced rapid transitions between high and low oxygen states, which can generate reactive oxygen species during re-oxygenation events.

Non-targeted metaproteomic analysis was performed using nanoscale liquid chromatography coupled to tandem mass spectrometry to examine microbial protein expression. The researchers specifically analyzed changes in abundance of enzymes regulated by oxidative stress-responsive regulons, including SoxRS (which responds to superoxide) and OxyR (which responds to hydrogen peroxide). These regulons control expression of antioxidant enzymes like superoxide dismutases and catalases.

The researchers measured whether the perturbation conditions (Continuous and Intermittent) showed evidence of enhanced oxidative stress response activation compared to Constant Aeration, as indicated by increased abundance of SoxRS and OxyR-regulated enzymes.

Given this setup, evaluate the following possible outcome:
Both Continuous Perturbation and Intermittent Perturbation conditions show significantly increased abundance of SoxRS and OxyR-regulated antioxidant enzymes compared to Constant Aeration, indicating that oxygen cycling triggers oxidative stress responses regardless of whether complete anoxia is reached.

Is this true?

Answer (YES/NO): YES